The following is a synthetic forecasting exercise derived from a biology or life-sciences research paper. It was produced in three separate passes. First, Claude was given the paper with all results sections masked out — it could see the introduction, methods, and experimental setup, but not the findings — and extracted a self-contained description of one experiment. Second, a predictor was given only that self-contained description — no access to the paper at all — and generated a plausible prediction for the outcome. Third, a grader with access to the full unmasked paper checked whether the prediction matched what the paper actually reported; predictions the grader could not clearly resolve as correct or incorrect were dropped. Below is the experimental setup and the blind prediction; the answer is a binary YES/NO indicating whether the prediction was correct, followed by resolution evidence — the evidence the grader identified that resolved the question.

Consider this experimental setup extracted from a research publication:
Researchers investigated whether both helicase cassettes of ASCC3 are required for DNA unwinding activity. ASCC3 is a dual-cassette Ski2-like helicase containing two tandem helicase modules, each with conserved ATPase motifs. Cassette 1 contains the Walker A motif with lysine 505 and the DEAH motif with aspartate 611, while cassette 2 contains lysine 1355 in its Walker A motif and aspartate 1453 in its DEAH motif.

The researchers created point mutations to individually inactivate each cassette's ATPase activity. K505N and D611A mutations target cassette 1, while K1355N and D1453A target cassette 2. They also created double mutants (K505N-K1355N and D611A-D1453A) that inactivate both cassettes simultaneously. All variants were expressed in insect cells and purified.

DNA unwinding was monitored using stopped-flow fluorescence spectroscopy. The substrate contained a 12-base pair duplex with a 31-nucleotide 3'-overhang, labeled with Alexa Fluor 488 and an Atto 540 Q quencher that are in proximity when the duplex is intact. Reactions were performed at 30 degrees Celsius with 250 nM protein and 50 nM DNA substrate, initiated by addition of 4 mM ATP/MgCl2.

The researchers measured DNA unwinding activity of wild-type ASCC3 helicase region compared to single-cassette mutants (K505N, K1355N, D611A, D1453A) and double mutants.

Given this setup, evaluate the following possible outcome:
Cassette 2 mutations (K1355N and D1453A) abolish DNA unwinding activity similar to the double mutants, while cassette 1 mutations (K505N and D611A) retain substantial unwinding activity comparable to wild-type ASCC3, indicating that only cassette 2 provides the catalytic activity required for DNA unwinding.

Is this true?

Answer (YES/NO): NO